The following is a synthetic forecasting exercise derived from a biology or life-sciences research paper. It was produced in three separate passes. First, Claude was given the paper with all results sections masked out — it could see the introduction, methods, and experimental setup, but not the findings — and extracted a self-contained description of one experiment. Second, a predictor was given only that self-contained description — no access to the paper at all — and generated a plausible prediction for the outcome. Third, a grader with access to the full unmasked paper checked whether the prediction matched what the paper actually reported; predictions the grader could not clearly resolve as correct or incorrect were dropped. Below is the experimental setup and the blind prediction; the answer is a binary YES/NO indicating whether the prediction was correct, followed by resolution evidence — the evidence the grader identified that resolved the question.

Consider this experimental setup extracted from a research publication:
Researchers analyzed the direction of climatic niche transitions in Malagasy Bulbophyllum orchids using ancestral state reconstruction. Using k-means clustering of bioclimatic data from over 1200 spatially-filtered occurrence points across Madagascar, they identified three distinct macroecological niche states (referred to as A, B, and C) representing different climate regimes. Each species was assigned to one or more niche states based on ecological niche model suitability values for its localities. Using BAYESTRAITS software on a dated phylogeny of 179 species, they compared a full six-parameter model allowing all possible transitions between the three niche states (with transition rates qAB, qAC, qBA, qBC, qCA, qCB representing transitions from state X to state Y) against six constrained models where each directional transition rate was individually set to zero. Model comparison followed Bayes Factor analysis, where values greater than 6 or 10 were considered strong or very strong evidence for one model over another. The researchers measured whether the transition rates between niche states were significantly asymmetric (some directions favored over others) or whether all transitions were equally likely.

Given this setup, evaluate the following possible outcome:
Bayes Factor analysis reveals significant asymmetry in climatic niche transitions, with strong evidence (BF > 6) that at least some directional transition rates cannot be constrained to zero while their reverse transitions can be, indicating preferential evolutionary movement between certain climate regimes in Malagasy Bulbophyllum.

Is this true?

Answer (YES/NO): YES